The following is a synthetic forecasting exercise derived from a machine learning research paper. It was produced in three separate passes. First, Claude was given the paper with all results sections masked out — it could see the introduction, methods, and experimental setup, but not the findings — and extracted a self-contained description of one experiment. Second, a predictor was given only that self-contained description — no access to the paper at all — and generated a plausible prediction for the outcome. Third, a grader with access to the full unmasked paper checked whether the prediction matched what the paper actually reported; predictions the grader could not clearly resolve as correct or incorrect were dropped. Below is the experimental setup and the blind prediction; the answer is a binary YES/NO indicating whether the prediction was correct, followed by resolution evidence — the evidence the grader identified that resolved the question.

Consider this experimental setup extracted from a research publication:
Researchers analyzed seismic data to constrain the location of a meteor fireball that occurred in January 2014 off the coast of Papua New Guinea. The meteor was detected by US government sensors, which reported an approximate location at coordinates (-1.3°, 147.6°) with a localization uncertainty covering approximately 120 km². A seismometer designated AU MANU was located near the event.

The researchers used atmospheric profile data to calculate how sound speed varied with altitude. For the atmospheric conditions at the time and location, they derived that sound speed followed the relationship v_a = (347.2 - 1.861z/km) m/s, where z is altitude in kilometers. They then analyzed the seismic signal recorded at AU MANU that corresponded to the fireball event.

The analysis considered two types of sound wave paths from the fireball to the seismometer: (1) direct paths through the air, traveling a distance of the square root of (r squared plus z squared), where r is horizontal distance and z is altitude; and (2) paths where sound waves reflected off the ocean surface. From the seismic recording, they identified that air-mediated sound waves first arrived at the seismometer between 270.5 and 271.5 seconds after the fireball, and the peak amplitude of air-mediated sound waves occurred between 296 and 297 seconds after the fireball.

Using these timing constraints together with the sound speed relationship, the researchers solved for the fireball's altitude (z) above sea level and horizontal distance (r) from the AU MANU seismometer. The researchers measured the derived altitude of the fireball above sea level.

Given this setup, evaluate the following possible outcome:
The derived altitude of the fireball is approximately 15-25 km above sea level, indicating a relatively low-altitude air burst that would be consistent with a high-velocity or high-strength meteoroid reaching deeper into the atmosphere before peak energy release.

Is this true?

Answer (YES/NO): YES